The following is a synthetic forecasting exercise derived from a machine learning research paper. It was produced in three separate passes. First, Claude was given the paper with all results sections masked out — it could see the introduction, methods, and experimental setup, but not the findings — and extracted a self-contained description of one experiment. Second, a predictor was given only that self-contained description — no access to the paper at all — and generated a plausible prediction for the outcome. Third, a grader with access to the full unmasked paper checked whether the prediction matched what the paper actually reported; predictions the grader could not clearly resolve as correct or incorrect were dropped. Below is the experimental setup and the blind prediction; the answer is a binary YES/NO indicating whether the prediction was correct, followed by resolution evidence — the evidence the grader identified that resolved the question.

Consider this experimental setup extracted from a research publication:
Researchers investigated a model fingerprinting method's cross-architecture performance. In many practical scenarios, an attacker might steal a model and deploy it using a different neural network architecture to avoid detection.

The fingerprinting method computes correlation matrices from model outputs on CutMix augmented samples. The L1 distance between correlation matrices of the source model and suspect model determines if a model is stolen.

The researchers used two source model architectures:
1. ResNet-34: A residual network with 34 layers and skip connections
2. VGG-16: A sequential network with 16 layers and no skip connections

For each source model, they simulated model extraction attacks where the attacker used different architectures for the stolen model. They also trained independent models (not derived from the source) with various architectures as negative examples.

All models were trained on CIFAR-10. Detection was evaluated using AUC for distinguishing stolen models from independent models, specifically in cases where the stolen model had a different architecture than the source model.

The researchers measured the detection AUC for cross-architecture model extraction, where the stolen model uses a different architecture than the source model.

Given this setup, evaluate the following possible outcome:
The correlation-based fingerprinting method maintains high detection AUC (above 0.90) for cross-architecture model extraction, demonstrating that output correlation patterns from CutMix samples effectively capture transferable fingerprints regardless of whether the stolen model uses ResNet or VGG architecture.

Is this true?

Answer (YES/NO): YES